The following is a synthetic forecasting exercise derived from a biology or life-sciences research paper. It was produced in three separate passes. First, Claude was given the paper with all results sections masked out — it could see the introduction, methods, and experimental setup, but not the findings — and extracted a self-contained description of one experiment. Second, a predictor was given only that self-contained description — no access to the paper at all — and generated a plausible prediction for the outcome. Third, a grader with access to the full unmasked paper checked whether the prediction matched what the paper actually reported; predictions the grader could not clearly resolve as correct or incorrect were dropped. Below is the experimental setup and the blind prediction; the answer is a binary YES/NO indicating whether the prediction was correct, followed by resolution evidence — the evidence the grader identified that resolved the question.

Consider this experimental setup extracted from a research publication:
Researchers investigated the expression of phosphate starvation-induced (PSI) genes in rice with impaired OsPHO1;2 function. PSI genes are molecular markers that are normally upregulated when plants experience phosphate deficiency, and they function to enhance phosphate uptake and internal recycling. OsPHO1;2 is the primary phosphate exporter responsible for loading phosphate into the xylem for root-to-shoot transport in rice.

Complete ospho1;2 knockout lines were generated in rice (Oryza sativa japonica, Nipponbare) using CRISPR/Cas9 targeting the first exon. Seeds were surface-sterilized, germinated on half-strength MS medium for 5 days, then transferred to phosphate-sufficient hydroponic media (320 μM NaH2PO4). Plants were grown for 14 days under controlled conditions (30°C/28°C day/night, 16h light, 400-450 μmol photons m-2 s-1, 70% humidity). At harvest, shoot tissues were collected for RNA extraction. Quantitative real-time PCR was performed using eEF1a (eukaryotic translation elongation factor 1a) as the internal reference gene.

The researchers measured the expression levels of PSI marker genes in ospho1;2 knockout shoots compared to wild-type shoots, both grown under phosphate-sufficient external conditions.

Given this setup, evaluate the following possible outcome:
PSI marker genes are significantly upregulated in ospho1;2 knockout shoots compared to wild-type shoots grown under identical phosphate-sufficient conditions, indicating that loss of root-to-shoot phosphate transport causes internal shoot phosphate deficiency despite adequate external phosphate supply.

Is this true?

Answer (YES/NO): YES